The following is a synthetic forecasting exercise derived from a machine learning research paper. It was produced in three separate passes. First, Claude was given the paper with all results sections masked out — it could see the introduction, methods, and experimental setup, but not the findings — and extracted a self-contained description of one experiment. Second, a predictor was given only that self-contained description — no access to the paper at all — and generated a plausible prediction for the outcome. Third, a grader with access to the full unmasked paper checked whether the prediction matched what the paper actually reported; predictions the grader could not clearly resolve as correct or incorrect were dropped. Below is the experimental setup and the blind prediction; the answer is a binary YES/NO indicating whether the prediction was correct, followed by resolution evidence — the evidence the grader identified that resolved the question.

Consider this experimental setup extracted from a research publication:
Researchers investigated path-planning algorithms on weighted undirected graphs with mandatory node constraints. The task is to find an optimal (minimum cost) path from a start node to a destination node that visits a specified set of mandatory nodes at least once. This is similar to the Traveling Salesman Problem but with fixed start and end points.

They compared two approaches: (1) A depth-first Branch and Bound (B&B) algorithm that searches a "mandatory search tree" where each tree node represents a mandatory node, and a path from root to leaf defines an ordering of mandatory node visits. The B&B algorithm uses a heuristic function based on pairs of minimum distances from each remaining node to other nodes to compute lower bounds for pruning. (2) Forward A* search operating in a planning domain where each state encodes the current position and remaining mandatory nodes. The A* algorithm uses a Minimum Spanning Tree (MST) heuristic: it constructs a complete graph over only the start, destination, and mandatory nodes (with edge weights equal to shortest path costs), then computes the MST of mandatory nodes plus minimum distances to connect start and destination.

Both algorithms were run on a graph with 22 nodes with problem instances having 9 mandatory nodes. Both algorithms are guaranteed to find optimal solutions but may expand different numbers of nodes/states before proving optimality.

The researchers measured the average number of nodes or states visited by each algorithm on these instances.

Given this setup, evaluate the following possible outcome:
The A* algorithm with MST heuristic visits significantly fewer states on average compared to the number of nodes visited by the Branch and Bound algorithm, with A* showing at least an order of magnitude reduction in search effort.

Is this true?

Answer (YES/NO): YES